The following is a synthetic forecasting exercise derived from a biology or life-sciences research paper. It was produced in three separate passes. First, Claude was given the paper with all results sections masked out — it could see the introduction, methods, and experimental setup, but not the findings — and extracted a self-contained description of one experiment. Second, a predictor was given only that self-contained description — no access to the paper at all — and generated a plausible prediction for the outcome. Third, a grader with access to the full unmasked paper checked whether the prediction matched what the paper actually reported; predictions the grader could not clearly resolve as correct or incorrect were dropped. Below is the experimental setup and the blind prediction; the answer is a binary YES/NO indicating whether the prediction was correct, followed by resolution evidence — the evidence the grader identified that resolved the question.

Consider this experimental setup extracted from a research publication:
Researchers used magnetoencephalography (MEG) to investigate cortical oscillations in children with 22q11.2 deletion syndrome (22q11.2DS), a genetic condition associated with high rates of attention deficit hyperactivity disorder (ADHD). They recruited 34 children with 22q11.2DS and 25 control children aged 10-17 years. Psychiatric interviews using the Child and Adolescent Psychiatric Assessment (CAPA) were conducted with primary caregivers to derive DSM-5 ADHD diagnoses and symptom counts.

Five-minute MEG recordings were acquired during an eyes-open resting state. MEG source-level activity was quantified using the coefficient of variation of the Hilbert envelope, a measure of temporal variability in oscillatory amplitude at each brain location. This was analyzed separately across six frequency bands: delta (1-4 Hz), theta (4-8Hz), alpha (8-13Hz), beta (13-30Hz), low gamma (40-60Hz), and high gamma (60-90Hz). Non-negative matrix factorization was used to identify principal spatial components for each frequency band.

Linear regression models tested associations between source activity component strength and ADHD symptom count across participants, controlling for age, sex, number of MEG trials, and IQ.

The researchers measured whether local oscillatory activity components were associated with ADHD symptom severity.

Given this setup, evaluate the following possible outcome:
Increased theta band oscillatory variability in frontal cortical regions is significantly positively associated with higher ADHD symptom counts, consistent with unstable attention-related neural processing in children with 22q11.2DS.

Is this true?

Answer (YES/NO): NO